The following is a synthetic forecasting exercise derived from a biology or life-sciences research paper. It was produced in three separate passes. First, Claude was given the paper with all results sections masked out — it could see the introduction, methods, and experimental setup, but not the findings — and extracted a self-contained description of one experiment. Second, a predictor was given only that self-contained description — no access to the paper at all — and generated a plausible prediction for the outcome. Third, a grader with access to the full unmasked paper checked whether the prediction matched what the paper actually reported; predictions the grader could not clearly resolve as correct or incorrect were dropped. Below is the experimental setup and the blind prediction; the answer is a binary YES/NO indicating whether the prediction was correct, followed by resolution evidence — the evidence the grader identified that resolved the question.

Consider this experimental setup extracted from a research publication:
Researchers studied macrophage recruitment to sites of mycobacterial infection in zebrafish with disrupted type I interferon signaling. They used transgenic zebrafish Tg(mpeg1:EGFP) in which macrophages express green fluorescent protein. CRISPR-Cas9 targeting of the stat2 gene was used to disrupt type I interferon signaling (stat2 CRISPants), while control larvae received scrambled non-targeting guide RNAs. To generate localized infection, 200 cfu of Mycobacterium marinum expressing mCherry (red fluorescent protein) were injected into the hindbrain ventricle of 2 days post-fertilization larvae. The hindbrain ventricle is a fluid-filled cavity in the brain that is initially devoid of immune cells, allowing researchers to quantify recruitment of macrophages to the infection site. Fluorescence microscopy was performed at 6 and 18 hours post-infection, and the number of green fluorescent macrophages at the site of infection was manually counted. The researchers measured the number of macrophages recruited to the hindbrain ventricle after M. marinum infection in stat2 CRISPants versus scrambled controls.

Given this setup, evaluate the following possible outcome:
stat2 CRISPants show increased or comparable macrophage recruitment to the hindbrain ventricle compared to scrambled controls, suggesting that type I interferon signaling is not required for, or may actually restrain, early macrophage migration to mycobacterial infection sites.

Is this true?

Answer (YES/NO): NO